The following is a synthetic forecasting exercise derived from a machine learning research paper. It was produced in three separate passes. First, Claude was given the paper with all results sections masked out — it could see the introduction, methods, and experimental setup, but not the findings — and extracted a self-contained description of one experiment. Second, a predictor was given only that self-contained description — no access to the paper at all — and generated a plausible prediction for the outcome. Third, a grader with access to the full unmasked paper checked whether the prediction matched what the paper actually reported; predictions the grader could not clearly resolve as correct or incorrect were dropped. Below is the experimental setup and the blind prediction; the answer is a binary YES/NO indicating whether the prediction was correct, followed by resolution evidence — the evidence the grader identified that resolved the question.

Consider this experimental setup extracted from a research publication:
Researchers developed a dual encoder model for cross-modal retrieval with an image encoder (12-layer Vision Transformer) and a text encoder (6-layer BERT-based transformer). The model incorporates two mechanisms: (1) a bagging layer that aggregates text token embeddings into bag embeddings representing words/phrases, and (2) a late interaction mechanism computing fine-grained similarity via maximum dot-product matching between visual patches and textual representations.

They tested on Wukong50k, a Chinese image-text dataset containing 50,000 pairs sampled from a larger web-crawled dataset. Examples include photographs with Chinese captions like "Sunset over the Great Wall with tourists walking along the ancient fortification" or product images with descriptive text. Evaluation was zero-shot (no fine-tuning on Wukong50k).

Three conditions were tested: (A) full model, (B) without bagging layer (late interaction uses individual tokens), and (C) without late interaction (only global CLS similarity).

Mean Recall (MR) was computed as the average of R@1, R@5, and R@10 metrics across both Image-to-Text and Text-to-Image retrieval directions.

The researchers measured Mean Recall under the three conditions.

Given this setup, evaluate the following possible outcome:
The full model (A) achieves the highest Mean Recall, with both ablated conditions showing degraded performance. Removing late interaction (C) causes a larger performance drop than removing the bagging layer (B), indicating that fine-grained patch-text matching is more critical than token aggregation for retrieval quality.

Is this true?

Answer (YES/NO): YES